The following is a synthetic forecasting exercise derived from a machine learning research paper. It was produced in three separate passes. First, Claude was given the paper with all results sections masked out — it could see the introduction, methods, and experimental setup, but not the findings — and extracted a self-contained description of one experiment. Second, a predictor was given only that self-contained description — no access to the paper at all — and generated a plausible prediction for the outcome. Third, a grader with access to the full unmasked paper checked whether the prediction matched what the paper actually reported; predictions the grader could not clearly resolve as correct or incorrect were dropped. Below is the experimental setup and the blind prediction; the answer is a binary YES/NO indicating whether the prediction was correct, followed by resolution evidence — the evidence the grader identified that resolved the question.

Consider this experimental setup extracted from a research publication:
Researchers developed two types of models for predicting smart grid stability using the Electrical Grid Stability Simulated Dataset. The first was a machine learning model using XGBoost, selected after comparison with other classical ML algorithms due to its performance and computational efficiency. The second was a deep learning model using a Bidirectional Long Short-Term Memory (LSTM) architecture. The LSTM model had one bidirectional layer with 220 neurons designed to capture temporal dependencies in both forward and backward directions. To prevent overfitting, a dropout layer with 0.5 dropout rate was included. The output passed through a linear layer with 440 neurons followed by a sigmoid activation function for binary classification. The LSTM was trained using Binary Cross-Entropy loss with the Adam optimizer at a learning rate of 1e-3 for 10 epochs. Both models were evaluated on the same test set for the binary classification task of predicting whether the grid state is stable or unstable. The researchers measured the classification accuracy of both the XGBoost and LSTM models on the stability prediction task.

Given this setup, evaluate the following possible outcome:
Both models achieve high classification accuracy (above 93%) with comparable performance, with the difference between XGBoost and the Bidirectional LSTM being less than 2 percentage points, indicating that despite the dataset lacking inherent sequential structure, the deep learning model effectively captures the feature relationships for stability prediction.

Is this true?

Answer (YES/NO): YES